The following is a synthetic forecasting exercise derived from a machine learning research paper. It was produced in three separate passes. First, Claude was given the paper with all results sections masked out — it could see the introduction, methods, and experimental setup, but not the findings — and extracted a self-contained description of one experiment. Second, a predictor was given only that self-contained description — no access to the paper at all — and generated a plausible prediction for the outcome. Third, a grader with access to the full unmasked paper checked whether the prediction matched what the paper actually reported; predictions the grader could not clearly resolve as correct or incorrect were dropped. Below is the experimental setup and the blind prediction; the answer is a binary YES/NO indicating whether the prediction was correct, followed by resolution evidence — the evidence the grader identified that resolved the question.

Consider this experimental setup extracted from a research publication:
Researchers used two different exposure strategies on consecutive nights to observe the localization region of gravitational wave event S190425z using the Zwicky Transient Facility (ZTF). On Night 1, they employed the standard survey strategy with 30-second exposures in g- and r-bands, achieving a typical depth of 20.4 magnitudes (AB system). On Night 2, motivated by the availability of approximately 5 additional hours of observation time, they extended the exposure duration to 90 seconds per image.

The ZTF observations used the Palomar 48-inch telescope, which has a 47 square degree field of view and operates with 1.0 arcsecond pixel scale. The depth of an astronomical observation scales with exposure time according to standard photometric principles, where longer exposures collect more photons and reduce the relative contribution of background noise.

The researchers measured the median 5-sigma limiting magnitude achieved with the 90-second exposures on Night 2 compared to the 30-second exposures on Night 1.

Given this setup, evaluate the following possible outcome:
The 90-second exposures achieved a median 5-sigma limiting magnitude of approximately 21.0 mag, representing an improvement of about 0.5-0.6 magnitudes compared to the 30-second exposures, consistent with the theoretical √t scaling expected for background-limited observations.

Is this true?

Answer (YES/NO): YES